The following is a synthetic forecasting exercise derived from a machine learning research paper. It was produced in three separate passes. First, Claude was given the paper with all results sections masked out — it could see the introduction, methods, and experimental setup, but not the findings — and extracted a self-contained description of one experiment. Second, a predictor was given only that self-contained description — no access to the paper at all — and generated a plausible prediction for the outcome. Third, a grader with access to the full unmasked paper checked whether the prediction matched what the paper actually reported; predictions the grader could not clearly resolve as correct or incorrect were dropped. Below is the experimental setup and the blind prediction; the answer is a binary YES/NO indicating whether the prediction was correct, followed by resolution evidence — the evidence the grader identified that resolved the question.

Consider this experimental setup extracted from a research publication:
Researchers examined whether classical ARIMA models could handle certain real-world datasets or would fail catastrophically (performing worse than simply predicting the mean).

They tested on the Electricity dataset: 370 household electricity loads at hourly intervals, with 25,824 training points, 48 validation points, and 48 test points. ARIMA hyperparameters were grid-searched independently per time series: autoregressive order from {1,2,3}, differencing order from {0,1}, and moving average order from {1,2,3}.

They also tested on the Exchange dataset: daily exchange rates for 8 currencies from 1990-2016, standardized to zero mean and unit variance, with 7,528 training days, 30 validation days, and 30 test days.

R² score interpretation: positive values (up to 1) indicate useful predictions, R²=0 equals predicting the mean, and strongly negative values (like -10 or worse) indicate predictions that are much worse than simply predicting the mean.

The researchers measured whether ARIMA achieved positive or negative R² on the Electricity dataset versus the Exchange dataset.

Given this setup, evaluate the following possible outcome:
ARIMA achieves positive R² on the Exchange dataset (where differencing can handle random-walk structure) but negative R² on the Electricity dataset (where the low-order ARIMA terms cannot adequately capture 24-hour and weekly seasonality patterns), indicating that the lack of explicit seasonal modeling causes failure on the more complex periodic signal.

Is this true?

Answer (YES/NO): YES